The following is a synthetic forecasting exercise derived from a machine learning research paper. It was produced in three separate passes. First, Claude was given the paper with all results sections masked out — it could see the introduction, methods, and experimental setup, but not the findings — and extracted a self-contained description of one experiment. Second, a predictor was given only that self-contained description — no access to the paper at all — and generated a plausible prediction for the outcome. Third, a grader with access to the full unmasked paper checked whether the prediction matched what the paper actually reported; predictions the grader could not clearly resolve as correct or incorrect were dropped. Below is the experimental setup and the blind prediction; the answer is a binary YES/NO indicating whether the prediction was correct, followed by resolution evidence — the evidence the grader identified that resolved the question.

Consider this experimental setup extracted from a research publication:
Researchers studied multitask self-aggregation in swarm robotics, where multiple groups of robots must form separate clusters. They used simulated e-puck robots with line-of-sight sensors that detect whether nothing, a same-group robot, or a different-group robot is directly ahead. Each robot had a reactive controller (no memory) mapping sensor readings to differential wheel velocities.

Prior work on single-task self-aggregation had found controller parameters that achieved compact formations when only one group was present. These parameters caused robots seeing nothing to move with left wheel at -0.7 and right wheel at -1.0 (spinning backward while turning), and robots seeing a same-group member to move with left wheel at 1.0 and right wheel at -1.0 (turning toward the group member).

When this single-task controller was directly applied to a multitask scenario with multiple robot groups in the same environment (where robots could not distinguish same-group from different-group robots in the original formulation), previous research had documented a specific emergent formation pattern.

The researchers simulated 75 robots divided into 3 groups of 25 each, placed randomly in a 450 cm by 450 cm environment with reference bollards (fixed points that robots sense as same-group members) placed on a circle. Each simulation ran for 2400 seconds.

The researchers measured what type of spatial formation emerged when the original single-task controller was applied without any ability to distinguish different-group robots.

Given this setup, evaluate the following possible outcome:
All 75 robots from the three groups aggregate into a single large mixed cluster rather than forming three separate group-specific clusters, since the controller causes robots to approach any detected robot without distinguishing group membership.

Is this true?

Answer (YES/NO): NO